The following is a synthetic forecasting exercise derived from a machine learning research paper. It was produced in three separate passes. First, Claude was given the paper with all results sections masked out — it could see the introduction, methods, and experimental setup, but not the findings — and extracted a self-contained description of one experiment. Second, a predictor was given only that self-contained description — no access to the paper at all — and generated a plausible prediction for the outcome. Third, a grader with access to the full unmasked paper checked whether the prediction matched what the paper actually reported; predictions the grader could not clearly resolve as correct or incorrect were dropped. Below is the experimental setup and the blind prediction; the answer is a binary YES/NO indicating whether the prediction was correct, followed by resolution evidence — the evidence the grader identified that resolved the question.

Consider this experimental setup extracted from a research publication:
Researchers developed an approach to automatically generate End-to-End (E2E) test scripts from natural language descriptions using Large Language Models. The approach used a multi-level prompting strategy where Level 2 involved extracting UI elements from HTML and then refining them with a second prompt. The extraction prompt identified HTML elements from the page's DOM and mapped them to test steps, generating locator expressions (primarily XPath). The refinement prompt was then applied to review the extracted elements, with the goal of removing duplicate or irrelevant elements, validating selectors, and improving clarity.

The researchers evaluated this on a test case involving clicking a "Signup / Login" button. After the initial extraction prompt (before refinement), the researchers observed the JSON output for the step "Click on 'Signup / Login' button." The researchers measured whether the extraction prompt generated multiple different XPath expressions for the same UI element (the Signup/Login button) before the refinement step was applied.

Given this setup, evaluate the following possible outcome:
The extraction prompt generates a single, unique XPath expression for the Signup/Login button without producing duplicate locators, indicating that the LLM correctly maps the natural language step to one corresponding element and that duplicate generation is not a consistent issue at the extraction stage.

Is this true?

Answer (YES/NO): NO